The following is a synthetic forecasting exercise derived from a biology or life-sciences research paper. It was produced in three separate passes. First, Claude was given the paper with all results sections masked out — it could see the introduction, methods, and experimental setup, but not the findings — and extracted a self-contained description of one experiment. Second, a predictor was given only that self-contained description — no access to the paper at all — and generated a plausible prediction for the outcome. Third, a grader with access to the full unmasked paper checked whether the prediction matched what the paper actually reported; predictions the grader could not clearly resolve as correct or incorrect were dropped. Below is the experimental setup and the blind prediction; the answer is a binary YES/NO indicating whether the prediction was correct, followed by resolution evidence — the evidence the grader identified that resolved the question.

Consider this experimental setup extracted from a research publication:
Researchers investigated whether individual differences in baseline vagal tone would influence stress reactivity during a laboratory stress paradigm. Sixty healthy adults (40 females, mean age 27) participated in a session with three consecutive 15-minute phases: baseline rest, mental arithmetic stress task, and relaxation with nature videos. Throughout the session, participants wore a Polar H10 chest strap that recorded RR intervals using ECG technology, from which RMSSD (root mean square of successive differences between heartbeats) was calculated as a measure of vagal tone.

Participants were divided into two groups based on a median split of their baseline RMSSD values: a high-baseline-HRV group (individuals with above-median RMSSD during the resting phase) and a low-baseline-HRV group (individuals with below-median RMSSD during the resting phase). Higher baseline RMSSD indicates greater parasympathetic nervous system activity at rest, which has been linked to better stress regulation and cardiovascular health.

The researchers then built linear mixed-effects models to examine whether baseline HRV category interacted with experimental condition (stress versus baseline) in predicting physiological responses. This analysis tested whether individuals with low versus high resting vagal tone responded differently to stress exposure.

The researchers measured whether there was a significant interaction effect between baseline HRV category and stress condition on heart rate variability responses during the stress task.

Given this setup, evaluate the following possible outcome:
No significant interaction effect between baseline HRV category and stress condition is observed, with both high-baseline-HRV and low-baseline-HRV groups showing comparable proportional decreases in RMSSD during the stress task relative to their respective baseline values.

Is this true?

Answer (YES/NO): NO